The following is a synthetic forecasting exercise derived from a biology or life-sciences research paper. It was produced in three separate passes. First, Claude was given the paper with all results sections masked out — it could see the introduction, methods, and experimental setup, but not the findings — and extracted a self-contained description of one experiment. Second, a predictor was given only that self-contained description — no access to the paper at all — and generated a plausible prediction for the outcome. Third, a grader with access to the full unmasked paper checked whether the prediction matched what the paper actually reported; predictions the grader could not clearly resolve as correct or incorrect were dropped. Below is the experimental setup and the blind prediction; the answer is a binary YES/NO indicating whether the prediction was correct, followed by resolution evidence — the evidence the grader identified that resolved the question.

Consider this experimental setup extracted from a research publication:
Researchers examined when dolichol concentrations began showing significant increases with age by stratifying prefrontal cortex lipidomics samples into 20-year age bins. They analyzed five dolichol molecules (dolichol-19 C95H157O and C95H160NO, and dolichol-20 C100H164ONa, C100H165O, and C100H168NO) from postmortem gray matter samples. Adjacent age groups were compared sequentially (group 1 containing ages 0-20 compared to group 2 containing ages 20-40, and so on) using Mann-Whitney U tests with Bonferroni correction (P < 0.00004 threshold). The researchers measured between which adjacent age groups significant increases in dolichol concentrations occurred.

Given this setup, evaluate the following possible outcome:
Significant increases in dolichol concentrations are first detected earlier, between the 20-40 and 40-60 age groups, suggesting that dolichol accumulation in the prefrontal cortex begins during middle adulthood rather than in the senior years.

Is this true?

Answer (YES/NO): NO